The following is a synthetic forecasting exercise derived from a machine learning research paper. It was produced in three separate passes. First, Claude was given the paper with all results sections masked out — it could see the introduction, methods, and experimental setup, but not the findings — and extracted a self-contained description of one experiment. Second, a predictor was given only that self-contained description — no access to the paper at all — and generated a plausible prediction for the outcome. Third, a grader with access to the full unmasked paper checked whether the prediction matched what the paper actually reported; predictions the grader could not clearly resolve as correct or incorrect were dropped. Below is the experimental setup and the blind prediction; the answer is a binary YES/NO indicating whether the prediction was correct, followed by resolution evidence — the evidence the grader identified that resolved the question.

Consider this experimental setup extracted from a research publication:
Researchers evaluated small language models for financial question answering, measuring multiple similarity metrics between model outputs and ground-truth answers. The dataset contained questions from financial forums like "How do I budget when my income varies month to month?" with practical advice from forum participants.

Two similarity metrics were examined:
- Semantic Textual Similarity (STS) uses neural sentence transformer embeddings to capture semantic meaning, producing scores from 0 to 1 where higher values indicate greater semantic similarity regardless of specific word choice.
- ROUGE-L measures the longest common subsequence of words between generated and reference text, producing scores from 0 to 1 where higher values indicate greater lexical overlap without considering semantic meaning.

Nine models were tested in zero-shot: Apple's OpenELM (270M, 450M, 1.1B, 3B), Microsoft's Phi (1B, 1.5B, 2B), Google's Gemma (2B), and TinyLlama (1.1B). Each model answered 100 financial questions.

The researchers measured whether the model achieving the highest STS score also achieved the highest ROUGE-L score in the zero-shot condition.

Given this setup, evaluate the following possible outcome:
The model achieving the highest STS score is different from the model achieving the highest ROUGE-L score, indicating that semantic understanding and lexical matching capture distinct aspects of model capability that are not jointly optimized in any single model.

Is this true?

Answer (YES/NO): YES